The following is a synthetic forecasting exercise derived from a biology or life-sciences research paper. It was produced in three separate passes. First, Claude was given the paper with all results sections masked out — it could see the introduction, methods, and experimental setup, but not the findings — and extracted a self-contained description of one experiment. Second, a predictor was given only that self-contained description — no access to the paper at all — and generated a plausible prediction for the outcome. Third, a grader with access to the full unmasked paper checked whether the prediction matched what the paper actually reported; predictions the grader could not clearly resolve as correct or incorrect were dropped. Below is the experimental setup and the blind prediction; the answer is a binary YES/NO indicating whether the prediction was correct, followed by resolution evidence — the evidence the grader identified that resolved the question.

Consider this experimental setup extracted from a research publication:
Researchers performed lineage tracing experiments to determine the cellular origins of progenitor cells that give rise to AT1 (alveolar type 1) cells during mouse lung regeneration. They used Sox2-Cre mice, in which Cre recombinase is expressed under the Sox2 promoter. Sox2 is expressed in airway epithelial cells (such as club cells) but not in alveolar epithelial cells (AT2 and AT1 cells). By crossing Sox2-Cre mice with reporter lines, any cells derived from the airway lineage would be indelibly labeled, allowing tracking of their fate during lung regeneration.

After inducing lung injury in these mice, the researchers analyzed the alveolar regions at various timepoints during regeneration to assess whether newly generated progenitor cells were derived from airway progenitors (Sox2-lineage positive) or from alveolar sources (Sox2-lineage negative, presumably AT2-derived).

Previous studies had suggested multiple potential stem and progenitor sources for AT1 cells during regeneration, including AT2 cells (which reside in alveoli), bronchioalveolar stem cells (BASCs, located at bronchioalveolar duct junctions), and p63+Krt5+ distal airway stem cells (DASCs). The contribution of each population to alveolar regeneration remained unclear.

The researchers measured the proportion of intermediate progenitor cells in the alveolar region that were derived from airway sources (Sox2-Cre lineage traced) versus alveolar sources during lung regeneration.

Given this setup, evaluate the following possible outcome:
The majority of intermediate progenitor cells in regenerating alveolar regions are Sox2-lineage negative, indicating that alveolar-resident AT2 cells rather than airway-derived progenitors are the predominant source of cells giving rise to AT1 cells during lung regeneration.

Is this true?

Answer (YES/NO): NO